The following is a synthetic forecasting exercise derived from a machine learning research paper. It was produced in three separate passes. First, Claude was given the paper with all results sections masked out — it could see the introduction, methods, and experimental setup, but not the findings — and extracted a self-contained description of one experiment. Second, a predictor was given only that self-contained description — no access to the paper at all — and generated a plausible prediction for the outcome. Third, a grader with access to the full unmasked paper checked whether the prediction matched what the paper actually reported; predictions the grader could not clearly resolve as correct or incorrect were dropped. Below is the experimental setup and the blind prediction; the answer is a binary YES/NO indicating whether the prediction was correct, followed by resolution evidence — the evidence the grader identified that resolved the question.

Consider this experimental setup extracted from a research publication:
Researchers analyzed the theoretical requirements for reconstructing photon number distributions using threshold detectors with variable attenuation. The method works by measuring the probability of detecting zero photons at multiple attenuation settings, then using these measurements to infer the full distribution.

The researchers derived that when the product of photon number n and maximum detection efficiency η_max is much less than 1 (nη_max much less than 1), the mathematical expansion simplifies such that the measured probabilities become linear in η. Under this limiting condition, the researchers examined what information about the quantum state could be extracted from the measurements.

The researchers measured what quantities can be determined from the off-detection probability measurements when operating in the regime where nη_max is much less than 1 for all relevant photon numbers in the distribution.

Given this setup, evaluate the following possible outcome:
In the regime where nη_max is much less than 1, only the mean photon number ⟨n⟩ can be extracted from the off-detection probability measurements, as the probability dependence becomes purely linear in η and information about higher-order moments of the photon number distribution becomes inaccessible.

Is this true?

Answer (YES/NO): YES